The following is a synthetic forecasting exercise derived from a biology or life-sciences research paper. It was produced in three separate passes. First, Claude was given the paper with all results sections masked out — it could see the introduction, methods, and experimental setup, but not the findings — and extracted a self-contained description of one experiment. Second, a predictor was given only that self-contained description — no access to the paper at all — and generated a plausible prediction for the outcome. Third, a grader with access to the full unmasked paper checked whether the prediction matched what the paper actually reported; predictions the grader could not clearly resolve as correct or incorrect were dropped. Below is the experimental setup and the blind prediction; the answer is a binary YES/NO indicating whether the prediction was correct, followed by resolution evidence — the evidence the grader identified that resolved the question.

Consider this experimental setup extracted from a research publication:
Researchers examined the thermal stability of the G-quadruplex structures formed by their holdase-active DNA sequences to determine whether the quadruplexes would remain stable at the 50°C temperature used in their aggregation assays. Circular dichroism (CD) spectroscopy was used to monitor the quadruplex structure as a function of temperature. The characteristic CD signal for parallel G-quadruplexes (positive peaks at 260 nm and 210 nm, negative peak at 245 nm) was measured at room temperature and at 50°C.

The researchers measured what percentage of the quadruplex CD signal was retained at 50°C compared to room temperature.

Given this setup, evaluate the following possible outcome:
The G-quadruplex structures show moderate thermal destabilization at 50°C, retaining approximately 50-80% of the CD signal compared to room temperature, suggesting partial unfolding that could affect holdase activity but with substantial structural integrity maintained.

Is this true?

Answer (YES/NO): NO